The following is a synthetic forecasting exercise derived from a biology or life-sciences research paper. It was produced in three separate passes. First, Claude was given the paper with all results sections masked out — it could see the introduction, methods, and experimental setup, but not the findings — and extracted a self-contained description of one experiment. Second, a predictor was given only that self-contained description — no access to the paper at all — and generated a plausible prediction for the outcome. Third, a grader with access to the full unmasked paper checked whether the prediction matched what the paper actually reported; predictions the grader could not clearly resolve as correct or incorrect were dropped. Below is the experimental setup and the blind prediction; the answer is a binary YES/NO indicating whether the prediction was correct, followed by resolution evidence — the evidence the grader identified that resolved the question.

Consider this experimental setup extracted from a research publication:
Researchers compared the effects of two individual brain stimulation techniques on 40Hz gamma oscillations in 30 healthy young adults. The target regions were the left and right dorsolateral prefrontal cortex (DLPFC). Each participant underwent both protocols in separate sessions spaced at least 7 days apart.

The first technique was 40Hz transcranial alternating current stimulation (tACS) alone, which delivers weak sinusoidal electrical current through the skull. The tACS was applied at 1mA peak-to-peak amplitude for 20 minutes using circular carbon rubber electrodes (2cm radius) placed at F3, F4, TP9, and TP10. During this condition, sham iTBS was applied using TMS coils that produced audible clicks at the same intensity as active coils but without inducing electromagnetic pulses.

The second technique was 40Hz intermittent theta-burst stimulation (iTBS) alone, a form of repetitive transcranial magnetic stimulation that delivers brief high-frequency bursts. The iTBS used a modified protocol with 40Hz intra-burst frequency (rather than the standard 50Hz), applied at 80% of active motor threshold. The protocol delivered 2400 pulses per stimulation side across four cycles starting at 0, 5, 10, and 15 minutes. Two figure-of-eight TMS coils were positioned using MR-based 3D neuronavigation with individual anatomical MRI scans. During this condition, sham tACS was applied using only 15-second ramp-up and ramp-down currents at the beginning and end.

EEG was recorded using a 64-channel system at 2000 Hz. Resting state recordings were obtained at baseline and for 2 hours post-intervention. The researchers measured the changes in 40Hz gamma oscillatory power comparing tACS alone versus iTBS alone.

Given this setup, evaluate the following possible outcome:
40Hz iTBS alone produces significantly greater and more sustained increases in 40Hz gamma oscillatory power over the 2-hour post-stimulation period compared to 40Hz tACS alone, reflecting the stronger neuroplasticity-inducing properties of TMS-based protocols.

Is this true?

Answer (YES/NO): NO